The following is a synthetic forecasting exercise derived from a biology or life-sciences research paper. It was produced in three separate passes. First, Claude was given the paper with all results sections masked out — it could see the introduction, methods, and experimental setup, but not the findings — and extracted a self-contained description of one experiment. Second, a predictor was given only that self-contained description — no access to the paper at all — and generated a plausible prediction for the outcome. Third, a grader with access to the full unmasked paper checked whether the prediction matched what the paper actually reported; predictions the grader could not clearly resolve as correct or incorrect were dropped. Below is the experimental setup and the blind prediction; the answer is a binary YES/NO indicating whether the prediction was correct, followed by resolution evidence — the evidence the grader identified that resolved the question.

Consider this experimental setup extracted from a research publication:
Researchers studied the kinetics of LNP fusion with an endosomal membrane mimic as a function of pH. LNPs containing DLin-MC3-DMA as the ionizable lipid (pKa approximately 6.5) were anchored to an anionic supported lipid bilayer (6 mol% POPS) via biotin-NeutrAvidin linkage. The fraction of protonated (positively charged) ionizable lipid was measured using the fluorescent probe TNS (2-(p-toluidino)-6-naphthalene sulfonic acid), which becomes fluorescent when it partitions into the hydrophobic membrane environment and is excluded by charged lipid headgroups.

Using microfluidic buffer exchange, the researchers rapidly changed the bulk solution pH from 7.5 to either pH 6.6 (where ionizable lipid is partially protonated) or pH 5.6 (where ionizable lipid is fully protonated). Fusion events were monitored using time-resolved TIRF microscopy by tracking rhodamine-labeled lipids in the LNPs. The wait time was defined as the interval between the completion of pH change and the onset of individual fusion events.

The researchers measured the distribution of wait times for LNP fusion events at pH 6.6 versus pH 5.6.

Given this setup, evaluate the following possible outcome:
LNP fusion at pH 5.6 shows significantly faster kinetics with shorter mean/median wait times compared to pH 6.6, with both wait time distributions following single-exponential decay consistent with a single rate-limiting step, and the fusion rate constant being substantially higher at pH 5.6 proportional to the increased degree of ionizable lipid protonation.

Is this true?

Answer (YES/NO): NO